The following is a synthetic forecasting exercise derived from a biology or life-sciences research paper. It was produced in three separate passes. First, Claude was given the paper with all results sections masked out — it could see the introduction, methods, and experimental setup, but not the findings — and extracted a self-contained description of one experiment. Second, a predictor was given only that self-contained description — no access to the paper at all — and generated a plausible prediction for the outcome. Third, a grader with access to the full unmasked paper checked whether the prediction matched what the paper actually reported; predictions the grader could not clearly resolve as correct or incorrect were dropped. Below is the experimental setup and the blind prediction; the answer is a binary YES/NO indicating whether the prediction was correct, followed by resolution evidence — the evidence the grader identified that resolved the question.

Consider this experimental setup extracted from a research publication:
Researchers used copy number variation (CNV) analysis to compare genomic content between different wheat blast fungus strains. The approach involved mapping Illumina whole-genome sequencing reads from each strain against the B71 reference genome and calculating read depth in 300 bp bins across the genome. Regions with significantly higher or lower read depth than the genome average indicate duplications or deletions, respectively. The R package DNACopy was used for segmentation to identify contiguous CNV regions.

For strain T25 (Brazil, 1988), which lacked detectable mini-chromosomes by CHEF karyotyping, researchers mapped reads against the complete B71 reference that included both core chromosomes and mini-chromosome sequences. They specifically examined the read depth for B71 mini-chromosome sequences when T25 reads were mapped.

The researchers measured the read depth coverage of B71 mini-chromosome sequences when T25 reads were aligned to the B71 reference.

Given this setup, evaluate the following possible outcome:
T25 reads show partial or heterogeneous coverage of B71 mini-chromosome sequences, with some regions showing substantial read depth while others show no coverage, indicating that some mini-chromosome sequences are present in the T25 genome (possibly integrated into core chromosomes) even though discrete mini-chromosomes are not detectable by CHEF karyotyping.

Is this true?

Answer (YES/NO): NO